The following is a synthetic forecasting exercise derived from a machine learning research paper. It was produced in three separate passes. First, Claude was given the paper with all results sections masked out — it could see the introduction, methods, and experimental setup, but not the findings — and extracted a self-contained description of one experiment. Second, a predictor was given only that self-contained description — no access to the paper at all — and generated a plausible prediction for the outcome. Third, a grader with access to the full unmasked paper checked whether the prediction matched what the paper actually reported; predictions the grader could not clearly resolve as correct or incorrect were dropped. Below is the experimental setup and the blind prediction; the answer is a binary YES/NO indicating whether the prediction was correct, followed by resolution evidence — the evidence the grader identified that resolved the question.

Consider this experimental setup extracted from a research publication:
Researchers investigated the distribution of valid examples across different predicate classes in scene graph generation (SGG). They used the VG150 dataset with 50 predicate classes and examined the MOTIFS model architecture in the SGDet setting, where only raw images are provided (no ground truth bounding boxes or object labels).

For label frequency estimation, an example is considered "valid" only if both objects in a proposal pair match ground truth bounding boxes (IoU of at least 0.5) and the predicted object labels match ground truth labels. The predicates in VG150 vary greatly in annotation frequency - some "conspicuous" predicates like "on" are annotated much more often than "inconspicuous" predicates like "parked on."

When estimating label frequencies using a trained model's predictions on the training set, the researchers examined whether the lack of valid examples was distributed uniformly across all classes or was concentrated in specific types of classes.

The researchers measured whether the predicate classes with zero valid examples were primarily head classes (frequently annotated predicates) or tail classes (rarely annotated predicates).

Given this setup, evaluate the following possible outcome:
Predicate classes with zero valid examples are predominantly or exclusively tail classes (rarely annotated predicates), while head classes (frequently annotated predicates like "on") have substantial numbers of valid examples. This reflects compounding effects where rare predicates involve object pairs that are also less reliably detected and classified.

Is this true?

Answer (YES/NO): YES